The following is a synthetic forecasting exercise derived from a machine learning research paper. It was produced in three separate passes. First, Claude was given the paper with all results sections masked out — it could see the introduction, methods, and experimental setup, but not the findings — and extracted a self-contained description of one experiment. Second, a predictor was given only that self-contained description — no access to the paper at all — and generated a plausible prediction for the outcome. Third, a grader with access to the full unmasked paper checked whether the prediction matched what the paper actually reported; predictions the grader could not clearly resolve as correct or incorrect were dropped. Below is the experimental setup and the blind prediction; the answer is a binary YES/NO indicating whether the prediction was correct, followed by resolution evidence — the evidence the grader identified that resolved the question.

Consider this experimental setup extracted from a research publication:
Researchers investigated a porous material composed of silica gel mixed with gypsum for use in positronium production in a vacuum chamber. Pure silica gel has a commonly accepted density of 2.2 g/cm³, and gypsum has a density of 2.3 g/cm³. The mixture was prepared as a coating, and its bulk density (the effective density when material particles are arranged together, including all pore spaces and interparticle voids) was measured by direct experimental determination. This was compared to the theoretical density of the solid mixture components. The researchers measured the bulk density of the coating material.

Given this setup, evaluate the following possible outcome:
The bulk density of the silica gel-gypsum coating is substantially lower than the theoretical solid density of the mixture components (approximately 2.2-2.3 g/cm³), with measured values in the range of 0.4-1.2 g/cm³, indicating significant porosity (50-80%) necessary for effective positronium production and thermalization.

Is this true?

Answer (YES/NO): NO